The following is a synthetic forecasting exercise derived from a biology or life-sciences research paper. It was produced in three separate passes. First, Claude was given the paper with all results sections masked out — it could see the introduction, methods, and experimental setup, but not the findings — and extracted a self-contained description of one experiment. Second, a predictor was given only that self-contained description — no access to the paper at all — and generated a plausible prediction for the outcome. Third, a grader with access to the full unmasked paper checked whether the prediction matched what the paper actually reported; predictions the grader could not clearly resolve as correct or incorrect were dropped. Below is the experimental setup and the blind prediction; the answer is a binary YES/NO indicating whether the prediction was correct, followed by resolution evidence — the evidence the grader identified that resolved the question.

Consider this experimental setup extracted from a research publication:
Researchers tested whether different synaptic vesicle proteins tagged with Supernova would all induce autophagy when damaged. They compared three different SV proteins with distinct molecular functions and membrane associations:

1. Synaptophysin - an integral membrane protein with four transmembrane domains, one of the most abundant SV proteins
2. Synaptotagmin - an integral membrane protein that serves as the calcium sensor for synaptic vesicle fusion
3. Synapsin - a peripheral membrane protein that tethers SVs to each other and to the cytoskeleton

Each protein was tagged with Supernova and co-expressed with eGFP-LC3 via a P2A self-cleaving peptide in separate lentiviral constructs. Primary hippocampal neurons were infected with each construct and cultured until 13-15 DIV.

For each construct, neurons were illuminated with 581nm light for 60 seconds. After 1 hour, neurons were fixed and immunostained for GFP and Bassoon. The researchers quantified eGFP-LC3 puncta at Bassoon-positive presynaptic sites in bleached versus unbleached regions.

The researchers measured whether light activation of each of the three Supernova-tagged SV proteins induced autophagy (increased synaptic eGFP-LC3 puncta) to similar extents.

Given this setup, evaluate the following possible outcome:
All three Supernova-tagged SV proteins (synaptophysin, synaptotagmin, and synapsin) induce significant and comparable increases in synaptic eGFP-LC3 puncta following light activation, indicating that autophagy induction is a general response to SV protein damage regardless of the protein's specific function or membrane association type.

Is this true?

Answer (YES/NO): NO